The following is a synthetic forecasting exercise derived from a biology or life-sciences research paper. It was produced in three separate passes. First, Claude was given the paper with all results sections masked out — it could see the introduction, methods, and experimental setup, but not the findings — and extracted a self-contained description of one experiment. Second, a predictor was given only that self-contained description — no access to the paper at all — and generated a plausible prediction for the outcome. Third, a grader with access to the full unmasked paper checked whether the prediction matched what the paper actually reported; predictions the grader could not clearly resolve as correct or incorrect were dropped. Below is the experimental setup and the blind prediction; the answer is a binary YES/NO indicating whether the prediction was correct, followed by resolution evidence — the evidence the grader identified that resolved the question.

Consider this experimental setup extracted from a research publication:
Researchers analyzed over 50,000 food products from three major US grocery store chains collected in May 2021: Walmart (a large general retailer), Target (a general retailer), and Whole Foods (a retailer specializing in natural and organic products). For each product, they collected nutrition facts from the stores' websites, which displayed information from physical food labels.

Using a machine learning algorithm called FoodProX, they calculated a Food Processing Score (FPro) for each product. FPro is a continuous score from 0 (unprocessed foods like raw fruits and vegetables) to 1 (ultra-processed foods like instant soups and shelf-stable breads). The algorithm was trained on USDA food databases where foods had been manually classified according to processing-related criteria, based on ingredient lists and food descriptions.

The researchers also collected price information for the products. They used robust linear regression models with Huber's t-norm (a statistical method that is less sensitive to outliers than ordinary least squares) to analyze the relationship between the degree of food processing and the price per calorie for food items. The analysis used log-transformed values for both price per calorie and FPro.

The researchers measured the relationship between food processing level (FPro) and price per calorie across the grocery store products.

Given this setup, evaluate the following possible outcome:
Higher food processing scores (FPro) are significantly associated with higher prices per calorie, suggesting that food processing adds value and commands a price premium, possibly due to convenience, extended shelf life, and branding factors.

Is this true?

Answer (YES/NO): NO